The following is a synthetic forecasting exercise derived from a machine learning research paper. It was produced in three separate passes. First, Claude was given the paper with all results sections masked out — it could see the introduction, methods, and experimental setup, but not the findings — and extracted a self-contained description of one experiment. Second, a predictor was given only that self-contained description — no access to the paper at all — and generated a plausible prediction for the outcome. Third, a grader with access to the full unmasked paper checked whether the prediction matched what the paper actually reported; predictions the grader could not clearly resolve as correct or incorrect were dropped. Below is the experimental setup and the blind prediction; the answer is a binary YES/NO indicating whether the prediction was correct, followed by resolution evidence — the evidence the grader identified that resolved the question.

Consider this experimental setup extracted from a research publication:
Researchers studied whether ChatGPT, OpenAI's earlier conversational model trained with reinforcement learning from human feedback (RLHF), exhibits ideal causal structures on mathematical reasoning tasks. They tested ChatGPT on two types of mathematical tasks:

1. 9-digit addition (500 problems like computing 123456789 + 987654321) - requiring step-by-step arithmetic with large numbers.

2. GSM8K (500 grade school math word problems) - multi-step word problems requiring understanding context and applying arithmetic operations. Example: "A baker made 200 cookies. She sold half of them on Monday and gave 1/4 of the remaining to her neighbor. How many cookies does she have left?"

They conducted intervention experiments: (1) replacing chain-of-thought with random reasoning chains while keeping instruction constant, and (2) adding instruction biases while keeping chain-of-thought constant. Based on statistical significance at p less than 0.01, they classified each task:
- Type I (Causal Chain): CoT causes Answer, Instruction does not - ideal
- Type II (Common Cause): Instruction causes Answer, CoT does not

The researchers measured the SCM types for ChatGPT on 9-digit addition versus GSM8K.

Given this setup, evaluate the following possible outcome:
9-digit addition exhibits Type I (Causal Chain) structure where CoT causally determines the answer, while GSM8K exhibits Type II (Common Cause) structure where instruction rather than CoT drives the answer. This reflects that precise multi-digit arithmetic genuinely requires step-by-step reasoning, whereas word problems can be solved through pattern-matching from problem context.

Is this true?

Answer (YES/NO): NO